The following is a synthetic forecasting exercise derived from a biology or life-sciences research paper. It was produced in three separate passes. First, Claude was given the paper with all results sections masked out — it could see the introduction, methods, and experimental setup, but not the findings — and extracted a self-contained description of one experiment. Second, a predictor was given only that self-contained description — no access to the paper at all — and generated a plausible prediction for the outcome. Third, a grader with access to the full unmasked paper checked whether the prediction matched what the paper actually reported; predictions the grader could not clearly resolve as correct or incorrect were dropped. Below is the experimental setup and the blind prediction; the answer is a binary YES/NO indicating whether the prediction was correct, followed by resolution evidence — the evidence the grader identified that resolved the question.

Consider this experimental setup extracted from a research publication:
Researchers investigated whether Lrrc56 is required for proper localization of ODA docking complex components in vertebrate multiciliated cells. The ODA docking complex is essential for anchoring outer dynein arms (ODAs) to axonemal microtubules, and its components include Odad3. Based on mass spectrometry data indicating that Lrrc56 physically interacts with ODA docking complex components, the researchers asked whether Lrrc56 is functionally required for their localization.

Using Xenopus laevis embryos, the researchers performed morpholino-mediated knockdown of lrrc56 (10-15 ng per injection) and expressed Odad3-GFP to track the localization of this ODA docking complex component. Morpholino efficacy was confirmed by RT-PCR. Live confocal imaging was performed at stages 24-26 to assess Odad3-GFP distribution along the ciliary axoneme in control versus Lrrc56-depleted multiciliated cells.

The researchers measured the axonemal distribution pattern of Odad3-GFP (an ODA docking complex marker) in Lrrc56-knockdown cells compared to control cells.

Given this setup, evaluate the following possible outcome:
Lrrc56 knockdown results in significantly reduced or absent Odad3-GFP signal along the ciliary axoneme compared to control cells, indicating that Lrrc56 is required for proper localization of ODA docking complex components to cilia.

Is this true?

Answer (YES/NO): YES